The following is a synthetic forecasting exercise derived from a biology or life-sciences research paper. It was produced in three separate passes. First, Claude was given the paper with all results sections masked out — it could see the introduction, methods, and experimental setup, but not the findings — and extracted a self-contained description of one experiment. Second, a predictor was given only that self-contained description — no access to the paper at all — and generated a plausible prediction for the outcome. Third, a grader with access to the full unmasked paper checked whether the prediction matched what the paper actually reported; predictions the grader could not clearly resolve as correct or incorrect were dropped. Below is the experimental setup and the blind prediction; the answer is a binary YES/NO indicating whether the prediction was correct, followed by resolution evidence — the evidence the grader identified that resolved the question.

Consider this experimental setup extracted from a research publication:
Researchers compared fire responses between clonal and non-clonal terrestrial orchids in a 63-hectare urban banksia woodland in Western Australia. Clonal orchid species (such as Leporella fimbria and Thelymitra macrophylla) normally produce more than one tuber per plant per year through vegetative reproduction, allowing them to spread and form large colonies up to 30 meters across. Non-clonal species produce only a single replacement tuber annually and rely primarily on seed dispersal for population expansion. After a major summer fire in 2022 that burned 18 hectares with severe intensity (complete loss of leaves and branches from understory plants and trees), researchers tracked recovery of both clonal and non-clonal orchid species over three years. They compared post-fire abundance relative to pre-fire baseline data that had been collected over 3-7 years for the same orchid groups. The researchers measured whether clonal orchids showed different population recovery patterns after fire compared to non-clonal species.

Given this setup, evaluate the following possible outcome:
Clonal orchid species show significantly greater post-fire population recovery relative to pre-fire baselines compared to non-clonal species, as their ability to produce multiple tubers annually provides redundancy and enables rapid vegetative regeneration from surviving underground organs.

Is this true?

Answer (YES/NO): NO